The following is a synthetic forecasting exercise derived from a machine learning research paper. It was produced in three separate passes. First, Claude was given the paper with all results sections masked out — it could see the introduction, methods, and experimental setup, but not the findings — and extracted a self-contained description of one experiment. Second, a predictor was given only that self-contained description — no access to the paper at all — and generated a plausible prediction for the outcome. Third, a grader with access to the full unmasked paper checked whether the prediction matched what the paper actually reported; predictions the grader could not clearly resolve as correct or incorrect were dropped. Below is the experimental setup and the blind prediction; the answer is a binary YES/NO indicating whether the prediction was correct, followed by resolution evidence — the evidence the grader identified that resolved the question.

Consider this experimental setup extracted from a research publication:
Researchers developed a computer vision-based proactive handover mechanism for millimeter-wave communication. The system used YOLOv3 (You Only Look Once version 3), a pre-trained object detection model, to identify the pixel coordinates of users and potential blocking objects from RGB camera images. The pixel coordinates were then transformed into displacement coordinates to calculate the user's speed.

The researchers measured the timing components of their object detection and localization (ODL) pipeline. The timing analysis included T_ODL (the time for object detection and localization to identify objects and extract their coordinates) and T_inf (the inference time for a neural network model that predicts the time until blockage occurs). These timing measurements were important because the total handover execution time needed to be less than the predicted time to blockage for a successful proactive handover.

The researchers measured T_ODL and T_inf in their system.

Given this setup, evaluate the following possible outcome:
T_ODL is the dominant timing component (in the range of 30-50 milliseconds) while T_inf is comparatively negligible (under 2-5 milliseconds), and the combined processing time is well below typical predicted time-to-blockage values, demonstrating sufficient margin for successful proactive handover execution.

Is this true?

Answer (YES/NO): NO